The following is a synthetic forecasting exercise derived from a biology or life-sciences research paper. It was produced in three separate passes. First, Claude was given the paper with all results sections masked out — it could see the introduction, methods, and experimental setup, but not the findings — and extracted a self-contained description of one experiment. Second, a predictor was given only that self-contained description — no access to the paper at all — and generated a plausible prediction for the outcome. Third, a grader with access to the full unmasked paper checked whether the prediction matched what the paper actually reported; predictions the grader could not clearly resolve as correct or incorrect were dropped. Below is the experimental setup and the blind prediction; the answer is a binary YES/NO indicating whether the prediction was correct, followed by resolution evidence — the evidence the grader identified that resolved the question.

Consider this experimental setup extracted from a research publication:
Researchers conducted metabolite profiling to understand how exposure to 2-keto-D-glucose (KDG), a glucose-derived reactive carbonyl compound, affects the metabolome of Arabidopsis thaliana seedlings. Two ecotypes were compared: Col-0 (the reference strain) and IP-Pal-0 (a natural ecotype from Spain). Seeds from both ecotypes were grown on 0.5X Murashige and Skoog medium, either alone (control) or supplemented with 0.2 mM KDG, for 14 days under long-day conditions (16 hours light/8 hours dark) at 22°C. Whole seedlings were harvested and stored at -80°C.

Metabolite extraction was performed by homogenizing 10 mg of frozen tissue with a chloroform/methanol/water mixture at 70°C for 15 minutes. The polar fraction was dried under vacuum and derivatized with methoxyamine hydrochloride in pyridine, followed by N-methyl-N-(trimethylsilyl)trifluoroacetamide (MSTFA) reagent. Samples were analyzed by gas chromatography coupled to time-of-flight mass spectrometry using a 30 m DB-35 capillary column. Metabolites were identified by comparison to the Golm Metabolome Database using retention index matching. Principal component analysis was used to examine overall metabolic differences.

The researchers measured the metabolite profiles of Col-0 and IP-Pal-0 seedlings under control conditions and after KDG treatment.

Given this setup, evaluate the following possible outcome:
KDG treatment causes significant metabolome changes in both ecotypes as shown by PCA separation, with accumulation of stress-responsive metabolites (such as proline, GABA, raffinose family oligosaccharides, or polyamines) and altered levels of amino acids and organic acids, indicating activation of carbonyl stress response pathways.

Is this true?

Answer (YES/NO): NO